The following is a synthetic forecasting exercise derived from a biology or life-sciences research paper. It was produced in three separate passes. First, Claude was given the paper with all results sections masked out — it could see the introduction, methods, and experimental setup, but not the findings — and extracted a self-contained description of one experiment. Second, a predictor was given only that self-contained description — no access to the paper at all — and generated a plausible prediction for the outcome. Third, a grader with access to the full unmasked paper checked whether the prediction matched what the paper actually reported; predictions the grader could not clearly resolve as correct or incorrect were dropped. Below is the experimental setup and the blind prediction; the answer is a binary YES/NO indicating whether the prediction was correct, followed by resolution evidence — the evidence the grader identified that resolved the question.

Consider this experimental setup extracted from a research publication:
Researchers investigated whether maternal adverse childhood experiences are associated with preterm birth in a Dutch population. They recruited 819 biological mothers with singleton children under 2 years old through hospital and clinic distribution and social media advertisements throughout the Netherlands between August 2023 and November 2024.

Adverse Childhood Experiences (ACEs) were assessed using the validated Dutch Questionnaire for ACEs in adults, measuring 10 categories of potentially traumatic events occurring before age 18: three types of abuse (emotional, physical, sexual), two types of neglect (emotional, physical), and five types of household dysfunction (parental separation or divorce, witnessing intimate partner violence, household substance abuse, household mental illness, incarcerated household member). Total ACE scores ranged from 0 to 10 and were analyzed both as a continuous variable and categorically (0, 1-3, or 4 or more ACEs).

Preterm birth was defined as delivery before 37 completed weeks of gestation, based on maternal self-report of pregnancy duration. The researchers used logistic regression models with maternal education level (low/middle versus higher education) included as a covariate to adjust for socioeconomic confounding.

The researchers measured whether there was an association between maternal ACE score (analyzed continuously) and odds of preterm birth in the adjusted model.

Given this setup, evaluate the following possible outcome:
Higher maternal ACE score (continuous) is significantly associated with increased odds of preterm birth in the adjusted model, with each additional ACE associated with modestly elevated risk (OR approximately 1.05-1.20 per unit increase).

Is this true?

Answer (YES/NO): NO